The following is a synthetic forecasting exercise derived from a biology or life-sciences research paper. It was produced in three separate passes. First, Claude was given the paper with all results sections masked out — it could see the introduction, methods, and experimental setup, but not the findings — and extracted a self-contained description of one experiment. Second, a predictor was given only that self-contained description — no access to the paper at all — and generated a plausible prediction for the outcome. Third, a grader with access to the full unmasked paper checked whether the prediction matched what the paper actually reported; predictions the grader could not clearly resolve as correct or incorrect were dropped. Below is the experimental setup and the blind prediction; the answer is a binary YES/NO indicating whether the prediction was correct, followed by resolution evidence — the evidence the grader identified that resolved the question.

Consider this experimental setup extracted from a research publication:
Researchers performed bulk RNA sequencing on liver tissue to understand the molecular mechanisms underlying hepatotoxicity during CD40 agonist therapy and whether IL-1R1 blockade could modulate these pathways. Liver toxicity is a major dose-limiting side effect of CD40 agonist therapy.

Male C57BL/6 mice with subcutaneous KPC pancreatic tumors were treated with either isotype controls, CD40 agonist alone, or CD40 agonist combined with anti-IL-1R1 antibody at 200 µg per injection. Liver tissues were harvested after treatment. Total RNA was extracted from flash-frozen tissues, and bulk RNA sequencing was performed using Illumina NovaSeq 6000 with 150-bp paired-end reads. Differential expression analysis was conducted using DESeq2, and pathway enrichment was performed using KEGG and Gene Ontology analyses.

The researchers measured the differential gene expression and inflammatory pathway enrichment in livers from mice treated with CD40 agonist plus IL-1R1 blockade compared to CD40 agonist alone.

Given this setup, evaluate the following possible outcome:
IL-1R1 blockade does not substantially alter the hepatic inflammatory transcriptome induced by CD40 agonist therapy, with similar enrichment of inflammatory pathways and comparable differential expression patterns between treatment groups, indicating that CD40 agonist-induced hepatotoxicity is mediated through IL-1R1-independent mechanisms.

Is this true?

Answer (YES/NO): NO